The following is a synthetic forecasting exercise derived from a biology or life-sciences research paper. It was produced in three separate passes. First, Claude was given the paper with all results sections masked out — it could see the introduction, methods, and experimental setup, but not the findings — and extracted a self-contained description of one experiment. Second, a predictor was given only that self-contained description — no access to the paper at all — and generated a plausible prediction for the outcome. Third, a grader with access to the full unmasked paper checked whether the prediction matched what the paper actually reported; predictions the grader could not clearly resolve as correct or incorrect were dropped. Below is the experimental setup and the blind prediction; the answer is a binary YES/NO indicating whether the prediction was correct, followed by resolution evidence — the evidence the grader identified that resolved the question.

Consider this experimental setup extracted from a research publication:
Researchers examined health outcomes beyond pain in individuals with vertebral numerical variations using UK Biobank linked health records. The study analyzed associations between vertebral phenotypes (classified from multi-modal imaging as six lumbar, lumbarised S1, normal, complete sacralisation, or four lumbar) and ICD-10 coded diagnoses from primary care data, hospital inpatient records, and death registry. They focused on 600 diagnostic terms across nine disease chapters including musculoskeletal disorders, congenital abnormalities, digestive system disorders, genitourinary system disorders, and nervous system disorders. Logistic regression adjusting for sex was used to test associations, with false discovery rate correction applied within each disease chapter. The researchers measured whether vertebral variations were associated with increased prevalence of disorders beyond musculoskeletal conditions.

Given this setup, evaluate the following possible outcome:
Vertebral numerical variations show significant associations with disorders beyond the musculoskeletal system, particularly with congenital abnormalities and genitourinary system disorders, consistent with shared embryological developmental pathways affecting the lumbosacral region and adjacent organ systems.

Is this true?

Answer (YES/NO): NO